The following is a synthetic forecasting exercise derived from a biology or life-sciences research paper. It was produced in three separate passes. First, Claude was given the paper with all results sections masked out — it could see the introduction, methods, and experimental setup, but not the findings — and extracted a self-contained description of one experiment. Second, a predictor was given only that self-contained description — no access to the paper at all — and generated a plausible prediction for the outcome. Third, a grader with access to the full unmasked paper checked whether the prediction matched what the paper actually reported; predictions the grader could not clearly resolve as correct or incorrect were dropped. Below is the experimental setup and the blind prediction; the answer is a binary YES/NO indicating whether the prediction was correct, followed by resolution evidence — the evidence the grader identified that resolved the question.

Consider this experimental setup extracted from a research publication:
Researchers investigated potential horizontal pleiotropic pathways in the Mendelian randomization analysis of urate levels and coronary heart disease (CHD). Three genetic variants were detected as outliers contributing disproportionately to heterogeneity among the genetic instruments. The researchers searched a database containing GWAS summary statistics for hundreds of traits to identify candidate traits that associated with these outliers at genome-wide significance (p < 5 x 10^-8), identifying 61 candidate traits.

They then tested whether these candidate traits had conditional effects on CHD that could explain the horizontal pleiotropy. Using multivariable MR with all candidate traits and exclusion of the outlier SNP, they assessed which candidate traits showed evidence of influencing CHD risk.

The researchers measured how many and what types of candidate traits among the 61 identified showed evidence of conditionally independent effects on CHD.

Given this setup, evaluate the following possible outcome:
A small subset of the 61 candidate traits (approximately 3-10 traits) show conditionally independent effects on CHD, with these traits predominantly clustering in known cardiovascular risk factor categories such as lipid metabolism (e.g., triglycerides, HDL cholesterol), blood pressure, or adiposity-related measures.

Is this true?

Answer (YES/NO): NO